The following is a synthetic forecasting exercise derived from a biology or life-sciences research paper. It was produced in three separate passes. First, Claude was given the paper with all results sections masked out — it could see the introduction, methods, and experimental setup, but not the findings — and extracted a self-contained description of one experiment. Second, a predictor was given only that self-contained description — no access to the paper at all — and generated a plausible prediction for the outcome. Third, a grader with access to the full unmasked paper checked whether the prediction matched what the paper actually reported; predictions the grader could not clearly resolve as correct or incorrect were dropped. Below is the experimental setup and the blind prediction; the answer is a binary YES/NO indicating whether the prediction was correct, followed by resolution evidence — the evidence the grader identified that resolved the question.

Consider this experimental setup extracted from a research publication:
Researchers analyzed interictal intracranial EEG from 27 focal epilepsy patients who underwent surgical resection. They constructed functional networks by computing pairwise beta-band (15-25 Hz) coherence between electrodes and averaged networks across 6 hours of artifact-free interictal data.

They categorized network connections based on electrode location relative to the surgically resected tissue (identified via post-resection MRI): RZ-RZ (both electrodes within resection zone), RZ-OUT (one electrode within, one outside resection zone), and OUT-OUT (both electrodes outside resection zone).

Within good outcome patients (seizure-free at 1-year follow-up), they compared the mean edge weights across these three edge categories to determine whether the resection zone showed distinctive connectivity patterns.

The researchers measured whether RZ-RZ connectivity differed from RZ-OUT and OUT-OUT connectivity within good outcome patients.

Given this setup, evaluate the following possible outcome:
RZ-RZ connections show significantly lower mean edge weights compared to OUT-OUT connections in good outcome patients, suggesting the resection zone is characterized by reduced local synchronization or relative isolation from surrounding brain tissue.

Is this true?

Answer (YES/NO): NO